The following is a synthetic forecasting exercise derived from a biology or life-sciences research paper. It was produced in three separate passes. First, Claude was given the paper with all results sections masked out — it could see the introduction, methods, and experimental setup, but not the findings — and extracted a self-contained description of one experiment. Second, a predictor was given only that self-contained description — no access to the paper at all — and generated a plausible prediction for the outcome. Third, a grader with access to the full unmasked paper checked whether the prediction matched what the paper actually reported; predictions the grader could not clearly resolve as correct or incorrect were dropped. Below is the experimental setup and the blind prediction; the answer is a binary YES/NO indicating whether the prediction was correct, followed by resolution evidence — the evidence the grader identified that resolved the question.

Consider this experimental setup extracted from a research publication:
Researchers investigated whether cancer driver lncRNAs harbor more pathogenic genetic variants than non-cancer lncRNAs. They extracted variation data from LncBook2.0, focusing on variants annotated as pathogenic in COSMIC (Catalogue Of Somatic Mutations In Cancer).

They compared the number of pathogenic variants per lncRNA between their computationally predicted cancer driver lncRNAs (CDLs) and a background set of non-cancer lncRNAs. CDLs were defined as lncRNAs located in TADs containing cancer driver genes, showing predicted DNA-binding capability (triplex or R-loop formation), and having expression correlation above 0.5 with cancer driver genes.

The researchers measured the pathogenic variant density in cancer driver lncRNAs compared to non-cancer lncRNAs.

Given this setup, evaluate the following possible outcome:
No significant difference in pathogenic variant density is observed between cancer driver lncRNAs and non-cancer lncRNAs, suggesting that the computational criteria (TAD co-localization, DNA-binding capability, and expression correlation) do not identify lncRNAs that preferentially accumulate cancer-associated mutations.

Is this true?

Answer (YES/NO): NO